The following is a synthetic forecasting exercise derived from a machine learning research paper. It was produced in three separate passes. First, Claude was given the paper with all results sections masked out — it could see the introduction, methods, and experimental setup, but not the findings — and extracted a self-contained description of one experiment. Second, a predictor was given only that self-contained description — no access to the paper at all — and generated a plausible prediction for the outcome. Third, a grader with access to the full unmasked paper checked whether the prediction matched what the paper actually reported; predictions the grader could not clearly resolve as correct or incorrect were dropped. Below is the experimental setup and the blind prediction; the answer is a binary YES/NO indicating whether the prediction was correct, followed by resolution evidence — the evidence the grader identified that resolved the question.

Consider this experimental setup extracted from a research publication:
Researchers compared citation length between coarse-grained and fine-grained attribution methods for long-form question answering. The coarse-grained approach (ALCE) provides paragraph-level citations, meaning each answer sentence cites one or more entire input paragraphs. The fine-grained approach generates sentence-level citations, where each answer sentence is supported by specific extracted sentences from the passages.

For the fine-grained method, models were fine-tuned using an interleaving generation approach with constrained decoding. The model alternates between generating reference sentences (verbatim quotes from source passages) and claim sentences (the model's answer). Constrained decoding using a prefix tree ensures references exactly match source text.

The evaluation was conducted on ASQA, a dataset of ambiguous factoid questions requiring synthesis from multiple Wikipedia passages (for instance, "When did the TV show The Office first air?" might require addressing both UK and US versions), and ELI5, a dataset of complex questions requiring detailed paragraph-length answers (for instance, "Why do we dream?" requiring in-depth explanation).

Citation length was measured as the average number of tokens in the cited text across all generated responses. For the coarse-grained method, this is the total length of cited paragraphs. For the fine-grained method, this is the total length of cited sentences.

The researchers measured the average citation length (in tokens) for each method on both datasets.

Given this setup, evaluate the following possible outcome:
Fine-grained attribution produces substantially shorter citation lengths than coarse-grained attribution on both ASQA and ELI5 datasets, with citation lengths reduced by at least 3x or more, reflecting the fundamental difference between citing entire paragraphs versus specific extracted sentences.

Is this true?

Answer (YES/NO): YES